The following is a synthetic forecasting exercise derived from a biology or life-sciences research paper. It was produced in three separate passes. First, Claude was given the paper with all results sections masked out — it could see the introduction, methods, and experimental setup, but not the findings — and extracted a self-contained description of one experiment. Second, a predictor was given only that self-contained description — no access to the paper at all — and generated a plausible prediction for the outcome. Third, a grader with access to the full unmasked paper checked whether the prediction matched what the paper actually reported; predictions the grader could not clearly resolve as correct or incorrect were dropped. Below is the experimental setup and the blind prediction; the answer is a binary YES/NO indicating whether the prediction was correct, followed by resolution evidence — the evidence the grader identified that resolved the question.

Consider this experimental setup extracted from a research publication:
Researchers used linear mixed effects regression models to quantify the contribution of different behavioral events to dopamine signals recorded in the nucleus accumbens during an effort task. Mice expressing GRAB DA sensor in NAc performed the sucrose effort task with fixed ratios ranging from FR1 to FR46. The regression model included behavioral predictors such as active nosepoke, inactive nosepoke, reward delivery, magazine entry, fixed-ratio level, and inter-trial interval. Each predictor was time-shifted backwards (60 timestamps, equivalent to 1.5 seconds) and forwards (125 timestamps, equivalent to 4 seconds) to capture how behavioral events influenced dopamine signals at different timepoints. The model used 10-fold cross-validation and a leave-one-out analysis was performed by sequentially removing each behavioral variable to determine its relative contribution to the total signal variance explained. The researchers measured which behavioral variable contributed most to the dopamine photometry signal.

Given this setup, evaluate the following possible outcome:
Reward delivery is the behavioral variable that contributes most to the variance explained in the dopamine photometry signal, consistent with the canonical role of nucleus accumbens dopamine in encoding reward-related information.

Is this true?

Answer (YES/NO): YES